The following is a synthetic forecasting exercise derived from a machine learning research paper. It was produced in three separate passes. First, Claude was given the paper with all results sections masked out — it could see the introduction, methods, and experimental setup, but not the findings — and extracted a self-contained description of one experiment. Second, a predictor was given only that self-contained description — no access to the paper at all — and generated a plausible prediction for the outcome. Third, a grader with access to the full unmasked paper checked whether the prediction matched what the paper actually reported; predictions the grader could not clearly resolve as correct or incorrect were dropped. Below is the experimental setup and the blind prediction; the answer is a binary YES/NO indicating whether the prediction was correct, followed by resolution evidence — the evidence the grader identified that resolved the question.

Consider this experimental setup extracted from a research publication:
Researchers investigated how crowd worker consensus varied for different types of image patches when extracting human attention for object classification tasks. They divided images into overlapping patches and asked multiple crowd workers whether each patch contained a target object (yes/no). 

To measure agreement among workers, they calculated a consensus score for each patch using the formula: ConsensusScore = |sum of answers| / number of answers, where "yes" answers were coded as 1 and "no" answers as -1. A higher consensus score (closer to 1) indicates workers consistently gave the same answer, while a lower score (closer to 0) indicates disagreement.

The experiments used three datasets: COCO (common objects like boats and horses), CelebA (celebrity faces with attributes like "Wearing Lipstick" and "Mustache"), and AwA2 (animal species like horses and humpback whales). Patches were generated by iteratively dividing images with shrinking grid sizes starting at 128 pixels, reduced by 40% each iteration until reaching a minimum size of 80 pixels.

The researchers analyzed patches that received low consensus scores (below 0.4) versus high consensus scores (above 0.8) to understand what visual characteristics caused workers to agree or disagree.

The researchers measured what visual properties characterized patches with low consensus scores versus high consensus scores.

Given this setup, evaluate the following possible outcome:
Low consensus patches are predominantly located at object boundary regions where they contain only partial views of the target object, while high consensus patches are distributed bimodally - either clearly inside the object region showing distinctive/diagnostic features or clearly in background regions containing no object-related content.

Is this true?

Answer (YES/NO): NO